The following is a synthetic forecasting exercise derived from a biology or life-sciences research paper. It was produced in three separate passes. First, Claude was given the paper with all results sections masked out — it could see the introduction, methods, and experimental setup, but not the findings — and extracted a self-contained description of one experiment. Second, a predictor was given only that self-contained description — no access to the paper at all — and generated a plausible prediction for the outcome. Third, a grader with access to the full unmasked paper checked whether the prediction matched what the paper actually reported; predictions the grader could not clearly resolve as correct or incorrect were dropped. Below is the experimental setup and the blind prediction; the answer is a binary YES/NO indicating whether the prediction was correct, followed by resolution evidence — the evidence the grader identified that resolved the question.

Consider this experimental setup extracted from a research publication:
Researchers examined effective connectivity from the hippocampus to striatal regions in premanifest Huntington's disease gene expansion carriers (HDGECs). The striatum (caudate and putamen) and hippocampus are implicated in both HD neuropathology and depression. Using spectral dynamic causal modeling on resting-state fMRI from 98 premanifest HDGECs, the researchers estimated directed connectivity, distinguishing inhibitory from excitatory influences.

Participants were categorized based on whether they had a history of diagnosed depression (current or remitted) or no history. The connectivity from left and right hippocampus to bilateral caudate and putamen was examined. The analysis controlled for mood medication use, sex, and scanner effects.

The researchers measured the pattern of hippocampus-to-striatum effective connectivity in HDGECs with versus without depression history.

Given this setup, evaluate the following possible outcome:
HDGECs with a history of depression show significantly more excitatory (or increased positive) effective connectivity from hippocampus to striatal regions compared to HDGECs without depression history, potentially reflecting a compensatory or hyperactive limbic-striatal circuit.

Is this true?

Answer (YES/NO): YES